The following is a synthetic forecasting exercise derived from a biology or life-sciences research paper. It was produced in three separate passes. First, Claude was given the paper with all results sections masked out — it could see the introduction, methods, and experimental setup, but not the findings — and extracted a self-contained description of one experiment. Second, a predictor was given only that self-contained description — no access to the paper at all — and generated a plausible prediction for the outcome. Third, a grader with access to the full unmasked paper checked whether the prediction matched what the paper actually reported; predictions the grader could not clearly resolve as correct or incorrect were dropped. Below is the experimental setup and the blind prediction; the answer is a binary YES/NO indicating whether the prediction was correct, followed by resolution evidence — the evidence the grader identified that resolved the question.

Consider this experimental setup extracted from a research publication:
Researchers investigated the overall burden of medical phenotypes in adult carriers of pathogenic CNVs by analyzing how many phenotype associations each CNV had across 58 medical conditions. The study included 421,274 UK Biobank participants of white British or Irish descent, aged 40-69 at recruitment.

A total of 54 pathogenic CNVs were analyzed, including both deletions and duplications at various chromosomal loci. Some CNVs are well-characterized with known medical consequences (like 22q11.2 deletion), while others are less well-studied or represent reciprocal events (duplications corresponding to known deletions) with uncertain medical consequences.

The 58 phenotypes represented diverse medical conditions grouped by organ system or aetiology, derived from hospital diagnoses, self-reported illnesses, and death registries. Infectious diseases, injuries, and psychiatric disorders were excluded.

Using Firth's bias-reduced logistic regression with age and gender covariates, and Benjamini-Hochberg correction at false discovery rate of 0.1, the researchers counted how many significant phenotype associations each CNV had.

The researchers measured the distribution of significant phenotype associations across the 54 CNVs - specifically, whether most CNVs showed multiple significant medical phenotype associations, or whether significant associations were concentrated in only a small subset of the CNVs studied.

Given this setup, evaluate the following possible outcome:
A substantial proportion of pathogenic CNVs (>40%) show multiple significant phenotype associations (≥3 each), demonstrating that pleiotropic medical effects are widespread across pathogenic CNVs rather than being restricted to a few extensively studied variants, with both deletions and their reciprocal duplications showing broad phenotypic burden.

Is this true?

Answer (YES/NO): NO